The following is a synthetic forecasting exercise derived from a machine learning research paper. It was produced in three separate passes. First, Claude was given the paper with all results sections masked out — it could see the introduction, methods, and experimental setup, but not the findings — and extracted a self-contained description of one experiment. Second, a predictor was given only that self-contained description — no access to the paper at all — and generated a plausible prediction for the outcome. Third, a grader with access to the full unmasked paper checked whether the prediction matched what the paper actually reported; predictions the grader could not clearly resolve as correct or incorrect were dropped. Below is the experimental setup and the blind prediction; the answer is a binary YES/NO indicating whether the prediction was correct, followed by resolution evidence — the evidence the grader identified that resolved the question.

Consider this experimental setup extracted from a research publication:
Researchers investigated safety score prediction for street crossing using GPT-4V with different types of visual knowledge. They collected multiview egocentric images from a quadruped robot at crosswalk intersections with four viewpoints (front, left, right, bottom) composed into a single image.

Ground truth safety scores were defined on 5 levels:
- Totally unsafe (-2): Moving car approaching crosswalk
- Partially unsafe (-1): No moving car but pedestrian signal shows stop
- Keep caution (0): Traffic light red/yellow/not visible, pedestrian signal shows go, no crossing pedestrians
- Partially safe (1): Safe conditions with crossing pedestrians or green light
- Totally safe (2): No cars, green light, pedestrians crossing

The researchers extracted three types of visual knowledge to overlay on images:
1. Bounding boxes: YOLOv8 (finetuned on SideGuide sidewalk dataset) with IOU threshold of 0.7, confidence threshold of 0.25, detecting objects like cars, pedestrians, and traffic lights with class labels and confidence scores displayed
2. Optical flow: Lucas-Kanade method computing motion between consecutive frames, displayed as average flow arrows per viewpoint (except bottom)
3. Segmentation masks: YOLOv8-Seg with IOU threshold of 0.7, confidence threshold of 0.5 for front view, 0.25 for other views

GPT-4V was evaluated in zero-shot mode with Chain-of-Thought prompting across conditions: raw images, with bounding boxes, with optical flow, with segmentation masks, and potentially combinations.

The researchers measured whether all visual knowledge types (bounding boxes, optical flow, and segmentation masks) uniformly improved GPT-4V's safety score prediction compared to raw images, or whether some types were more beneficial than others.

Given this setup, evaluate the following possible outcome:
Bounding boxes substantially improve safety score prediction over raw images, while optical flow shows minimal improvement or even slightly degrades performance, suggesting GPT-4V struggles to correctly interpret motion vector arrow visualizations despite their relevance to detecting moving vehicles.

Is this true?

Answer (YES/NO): NO